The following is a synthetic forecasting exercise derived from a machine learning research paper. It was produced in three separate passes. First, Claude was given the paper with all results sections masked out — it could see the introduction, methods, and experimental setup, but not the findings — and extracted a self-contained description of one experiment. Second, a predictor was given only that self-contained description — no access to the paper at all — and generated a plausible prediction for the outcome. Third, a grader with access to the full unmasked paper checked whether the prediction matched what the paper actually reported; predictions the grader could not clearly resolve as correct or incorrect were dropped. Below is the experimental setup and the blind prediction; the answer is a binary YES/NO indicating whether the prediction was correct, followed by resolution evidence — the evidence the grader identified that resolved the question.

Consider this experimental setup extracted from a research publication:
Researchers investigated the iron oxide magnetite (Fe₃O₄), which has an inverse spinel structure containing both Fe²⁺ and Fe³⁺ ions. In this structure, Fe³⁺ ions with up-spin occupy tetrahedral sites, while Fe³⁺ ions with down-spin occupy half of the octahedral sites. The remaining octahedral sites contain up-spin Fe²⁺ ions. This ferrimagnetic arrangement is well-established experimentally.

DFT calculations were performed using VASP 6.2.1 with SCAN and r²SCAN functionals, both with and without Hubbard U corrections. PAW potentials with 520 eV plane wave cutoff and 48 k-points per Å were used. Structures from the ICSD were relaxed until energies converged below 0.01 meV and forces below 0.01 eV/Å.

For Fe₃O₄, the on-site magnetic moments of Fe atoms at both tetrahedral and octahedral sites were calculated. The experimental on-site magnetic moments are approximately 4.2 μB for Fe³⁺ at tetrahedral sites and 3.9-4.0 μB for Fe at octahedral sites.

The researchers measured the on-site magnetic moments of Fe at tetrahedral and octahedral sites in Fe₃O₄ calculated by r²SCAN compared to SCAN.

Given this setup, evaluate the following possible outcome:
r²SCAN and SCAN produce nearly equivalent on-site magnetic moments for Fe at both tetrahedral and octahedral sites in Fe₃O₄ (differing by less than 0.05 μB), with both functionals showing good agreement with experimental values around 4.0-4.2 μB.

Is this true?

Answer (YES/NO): NO